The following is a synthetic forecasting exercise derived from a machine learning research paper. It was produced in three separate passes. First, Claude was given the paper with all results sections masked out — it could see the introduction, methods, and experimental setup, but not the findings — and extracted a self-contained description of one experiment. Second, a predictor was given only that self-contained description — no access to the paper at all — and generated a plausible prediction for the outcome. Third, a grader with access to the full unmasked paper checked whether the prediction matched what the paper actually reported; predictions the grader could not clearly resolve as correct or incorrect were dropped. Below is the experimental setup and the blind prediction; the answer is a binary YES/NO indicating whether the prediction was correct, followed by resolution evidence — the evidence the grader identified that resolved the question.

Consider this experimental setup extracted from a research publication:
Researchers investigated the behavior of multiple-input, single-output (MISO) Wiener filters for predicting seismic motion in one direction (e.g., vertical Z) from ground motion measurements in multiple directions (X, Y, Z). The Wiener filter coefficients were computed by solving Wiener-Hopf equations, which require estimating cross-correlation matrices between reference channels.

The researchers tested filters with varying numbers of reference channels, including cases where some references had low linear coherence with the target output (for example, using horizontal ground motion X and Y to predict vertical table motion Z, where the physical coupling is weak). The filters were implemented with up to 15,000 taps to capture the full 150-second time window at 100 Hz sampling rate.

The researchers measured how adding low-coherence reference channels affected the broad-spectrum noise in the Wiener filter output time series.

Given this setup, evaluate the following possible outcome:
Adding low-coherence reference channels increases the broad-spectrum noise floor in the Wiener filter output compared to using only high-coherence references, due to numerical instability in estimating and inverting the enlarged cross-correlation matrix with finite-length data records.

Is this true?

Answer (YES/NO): YES